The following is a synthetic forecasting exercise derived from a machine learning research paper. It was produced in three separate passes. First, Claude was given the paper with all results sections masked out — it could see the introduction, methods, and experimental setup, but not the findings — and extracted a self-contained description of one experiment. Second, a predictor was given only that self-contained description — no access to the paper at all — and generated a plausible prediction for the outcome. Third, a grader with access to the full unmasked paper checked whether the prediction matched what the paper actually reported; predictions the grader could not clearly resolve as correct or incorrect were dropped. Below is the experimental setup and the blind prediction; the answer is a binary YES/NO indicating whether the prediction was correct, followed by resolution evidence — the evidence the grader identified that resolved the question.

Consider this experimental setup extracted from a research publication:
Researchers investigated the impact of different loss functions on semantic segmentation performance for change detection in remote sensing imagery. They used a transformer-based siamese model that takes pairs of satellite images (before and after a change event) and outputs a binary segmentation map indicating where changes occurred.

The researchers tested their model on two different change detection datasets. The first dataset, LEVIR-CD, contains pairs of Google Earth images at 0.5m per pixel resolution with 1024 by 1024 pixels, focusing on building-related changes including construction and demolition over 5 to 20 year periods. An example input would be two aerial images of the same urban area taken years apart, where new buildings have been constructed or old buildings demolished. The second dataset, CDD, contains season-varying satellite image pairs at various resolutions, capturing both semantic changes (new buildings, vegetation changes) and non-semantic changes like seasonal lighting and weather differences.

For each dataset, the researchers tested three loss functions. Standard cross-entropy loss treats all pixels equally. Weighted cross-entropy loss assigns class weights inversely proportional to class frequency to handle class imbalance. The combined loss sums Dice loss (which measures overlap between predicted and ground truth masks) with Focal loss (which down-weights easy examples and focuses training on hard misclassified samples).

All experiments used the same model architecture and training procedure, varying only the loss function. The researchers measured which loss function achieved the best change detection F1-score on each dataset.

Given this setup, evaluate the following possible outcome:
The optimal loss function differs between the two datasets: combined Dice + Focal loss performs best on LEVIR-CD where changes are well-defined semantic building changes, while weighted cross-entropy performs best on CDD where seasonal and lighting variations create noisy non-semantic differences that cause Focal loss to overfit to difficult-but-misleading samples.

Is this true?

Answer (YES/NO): YES